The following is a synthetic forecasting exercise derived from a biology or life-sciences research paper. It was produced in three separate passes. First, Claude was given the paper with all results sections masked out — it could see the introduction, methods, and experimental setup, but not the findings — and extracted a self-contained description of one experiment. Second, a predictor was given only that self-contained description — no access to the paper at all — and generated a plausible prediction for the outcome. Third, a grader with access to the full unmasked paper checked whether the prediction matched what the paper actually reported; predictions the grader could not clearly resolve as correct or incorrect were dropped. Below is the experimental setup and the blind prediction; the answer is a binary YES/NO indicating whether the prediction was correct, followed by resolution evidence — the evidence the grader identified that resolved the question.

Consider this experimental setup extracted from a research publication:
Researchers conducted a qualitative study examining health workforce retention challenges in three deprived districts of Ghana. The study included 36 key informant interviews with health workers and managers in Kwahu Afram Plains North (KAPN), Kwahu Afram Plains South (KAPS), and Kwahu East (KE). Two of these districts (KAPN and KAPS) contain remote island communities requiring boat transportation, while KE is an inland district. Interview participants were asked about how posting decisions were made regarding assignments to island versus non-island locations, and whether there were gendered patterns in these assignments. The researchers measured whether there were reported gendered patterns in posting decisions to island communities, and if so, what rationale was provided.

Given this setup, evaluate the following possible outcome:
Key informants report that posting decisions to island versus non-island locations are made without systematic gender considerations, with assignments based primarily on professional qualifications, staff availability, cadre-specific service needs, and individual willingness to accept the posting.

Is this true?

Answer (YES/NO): NO